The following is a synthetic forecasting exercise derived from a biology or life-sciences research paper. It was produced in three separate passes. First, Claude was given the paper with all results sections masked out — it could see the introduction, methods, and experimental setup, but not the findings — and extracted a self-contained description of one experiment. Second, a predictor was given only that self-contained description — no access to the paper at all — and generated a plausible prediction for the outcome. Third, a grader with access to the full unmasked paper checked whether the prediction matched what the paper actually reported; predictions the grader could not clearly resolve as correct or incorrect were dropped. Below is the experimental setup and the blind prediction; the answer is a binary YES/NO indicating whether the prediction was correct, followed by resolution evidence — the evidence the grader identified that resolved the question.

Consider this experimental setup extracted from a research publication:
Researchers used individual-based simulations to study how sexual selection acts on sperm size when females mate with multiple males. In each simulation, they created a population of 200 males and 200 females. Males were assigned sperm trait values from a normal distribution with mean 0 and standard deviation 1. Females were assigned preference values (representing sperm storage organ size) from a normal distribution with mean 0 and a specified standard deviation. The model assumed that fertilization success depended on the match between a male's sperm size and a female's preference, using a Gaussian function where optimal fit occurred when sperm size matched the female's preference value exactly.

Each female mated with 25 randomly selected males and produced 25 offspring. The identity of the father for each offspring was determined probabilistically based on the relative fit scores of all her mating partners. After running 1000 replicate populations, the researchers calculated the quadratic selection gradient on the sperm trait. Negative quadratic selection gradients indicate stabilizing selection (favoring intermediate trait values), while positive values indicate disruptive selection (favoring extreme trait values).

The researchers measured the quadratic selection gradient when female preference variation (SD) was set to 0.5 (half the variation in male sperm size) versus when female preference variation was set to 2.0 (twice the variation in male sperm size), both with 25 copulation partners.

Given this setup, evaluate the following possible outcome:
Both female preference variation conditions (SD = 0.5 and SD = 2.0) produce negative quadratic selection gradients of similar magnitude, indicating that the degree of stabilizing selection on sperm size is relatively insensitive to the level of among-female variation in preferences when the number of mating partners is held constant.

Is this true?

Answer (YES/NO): NO